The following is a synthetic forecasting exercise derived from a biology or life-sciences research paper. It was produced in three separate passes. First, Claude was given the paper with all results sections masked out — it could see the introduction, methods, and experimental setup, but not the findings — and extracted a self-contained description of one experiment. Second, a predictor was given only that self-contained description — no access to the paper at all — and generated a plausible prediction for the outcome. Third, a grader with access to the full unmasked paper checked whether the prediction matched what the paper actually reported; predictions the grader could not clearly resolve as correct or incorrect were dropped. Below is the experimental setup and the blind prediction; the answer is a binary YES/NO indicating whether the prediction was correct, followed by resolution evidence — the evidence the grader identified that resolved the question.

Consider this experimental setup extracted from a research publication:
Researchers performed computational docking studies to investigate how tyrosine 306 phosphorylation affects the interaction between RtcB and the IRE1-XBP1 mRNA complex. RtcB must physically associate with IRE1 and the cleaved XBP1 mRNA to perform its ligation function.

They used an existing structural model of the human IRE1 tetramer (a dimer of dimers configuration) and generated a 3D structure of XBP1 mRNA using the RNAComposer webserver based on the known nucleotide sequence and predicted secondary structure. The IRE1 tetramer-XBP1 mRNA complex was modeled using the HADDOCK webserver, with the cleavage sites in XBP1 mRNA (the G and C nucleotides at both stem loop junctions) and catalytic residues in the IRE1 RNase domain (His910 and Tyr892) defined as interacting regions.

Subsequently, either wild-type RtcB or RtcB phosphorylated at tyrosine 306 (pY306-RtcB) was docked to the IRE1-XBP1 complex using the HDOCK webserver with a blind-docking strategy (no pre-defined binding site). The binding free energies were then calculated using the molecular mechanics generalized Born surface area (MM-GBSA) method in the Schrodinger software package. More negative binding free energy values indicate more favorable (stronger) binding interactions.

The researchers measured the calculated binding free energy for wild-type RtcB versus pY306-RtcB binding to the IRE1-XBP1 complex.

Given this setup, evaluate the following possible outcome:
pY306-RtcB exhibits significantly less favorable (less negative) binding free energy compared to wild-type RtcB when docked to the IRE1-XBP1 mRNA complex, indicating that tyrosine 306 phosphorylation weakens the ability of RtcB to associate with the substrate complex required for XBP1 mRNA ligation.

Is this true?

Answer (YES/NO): NO